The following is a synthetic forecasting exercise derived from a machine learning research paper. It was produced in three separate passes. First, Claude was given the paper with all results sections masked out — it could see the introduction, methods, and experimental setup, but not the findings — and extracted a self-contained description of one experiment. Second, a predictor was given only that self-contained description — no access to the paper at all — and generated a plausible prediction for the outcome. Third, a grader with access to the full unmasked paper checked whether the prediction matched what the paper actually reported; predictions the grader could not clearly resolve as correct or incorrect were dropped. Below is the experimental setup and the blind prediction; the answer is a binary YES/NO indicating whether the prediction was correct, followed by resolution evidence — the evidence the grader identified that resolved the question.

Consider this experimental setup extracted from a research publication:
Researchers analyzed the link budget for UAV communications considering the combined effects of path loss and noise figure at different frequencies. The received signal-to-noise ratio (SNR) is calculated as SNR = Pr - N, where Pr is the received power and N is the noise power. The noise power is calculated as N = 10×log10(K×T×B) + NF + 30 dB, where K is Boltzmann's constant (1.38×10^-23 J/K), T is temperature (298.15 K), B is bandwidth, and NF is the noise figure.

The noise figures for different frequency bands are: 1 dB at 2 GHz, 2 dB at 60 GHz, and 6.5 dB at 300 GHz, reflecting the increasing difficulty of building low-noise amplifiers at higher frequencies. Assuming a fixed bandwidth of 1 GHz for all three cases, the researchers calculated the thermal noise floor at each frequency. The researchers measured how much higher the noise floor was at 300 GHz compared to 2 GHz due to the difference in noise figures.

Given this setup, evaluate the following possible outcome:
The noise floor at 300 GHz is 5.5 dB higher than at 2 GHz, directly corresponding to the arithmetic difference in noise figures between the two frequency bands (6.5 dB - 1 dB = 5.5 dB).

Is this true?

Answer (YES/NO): YES